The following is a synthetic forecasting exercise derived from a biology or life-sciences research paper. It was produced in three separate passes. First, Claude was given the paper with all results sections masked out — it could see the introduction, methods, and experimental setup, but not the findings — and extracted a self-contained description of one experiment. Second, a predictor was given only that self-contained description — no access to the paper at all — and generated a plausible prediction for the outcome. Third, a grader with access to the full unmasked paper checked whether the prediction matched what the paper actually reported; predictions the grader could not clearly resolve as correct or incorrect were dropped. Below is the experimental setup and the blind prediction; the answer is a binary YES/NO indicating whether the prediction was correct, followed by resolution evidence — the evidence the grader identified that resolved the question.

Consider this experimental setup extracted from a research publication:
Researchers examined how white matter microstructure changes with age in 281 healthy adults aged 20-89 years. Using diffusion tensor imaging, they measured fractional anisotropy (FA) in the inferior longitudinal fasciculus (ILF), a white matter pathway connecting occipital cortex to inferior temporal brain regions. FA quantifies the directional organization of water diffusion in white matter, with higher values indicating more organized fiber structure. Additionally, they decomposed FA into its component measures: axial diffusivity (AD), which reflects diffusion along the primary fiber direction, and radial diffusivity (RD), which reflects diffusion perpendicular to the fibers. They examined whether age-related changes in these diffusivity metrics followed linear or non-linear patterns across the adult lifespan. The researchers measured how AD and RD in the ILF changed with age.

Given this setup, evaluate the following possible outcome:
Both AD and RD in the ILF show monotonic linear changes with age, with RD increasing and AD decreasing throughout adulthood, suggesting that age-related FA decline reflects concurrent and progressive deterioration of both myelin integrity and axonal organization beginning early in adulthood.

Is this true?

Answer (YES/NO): NO